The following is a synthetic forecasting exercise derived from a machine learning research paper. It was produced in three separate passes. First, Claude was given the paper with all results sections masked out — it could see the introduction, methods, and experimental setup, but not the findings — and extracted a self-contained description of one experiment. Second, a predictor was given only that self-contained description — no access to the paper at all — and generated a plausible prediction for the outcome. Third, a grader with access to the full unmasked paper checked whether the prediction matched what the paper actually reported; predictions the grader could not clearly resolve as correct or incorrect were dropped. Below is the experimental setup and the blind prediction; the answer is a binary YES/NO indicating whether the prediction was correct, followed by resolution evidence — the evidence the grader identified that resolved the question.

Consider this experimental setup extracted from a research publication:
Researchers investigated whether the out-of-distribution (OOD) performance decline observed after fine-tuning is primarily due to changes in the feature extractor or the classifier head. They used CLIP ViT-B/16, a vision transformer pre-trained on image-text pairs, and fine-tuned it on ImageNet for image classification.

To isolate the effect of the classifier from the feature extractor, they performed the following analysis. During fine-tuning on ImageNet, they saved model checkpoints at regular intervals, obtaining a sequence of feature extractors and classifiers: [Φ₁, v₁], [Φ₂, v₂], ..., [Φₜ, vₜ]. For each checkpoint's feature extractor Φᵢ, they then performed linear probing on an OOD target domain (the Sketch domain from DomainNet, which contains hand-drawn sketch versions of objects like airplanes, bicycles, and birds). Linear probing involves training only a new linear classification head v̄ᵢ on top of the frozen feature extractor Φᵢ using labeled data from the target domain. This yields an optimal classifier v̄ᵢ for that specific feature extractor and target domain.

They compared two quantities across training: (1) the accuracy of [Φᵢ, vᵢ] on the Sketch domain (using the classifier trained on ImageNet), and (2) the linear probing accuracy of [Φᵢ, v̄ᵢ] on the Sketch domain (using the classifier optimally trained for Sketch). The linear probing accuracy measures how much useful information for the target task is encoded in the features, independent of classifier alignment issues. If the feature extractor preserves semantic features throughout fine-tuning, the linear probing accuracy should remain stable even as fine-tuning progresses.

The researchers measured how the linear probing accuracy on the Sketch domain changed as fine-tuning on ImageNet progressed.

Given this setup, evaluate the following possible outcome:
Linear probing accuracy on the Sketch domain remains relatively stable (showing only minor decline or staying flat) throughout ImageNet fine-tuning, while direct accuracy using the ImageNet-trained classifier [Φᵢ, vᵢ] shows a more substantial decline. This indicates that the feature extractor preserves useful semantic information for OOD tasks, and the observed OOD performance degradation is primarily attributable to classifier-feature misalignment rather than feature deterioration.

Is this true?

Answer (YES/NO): NO